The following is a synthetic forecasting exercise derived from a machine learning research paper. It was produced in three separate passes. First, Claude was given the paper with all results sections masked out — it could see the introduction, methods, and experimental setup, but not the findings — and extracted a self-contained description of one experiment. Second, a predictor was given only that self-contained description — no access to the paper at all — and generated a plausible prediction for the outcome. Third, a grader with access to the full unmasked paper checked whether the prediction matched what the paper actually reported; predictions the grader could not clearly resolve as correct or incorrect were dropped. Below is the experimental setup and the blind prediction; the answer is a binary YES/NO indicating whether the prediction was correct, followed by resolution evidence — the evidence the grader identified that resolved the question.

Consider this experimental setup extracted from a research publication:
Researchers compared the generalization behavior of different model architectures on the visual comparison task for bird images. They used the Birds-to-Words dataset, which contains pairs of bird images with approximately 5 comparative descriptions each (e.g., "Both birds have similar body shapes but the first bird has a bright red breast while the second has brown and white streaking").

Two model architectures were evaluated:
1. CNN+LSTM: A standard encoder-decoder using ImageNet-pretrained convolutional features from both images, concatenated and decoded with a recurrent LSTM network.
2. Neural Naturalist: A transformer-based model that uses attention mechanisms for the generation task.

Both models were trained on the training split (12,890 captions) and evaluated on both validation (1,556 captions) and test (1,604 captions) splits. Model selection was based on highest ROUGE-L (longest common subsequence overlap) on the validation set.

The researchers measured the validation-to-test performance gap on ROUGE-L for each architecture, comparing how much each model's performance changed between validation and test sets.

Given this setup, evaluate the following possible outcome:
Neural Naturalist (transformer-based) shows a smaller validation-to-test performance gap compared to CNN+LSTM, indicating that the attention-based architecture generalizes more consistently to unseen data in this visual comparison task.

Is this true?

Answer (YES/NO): NO